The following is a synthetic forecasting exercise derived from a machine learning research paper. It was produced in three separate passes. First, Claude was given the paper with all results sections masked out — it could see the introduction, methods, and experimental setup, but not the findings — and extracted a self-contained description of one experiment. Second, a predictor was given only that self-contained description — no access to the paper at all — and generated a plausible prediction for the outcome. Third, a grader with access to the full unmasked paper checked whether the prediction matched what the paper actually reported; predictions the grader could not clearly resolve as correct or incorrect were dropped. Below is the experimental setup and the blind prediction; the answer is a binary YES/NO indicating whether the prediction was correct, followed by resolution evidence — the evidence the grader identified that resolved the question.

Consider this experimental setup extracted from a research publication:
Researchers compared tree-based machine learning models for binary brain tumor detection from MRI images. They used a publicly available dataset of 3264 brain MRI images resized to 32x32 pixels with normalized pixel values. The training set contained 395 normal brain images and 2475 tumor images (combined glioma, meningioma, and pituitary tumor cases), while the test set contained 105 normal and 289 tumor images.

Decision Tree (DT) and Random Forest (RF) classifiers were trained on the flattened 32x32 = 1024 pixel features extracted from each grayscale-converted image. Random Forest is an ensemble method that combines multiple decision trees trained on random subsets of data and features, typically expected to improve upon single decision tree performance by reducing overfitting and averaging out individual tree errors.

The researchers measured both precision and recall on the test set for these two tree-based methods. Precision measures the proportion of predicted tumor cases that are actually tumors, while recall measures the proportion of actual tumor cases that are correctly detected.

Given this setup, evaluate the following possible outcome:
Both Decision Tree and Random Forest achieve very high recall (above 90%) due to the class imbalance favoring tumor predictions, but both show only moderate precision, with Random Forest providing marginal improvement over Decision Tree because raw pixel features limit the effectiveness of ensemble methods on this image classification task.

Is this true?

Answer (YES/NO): NO